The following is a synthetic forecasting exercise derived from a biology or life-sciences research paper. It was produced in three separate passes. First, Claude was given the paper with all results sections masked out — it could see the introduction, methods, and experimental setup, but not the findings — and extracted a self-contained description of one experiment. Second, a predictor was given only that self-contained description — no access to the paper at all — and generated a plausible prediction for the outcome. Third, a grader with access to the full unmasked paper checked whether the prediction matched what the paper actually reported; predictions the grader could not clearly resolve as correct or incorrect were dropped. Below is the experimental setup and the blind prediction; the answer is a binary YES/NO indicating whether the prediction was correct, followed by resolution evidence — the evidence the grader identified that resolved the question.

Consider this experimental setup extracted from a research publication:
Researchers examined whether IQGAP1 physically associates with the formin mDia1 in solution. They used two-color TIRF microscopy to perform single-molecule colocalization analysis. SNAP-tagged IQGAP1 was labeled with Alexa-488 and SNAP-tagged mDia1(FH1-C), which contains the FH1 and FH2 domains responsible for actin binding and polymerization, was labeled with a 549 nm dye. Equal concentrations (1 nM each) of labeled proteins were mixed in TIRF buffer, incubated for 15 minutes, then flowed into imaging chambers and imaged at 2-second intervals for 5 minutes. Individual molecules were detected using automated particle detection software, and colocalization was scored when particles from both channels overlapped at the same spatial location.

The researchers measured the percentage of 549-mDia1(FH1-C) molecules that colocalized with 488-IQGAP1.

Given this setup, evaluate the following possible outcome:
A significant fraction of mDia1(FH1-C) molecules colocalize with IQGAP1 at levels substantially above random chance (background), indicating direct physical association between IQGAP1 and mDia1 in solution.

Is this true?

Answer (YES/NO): NO